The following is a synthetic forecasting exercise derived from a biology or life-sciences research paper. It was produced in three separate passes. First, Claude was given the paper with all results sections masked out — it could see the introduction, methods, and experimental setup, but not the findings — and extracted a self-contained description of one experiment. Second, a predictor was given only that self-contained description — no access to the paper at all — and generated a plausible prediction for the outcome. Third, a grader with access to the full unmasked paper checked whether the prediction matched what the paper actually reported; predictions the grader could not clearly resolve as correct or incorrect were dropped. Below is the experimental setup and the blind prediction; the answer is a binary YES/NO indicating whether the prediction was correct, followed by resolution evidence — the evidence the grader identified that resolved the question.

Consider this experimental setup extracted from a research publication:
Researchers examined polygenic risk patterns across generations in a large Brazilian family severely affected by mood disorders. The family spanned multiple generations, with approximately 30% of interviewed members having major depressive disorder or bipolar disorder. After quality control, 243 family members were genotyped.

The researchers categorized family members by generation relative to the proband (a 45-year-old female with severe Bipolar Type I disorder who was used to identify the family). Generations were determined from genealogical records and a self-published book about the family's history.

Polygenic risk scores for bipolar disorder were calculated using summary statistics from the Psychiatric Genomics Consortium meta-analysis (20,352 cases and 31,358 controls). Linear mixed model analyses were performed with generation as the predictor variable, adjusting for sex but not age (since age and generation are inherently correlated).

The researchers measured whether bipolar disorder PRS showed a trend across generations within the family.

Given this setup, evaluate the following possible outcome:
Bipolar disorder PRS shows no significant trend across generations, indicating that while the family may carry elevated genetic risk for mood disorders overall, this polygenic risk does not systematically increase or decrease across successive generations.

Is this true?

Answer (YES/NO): YES